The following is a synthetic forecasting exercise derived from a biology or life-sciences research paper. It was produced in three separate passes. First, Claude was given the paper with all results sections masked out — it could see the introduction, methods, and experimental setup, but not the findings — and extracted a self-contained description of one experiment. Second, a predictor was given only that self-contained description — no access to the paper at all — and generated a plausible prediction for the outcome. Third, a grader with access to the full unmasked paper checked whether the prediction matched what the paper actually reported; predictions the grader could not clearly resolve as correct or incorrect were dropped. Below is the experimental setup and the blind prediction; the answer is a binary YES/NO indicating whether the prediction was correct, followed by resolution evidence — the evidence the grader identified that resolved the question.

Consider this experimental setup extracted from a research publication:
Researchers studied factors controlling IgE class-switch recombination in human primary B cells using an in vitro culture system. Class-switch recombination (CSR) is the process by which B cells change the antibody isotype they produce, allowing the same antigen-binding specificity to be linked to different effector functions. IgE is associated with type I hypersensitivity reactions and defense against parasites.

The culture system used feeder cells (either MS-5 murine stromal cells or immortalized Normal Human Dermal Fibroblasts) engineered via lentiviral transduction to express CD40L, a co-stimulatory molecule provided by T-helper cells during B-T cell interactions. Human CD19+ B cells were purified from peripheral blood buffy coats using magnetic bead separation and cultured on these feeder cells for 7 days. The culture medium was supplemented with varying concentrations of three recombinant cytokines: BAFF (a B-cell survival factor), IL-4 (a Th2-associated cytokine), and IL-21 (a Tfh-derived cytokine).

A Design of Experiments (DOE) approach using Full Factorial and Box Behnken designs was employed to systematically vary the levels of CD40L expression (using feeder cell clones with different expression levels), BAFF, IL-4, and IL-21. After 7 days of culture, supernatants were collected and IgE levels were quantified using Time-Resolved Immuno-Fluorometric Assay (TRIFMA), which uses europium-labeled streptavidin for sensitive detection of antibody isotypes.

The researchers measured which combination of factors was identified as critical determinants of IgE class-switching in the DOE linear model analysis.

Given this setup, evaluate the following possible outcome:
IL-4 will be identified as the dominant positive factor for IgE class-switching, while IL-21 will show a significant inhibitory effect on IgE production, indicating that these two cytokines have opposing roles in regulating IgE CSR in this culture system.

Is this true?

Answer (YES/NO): NO